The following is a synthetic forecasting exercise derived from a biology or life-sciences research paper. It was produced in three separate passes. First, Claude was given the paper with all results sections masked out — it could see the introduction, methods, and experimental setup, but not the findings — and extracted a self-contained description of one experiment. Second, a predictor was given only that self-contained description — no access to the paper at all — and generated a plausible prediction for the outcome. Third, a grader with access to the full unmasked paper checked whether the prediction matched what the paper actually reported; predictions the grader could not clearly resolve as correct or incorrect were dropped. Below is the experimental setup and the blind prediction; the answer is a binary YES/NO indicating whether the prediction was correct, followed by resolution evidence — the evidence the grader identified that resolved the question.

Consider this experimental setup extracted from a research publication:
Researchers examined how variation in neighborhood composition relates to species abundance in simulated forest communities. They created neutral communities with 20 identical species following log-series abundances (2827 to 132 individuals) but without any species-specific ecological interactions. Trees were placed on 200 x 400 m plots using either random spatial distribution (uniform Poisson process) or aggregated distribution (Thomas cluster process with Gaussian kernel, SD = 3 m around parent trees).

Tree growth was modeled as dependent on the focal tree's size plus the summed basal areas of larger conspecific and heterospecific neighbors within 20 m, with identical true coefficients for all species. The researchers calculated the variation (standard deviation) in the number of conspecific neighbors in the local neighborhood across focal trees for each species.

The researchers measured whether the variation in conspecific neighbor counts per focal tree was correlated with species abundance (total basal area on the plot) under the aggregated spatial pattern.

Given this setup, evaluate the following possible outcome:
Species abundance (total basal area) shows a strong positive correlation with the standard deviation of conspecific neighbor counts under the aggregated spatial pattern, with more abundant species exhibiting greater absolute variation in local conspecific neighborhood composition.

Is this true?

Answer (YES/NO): NO